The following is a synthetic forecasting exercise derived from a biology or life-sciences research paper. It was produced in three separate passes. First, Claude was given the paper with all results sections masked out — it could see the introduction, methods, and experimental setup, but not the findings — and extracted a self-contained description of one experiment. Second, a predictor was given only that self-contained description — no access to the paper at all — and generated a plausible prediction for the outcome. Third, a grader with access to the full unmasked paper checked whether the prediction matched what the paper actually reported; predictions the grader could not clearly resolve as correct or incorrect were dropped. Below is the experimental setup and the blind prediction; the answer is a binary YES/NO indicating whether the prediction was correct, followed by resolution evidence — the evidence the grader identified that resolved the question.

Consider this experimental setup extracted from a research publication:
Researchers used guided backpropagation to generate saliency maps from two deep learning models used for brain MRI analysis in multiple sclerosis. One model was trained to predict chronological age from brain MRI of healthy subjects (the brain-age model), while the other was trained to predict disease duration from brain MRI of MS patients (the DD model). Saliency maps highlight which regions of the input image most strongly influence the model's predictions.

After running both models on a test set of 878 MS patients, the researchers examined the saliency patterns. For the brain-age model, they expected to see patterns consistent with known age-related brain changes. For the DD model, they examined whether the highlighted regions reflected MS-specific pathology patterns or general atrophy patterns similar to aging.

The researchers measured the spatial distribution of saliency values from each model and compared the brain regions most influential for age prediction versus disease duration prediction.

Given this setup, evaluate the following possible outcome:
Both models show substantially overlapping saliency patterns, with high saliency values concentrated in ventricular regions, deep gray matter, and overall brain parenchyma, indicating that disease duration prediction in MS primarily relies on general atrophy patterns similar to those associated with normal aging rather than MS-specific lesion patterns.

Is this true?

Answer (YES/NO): NO